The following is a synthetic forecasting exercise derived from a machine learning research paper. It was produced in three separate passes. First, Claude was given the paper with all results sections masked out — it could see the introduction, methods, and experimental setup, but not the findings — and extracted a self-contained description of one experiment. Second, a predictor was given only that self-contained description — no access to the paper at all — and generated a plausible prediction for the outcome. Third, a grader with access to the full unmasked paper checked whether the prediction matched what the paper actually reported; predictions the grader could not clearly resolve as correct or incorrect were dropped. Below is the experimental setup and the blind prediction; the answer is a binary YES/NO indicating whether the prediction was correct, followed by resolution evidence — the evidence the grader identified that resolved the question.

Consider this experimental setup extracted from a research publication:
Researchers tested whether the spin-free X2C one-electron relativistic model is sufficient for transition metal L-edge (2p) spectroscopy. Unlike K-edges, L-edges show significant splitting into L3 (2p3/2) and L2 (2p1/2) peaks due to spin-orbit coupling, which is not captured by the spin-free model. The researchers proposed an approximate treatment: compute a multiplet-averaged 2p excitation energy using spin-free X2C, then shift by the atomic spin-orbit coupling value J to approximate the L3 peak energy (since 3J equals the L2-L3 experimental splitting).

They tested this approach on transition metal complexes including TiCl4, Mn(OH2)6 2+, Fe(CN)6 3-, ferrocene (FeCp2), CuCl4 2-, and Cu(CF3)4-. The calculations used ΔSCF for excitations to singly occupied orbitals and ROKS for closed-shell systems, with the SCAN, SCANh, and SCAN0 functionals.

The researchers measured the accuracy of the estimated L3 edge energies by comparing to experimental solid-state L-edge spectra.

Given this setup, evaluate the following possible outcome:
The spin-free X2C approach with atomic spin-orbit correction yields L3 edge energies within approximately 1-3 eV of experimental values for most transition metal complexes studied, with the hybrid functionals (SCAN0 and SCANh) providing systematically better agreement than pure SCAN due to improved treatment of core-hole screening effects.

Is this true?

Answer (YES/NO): NO